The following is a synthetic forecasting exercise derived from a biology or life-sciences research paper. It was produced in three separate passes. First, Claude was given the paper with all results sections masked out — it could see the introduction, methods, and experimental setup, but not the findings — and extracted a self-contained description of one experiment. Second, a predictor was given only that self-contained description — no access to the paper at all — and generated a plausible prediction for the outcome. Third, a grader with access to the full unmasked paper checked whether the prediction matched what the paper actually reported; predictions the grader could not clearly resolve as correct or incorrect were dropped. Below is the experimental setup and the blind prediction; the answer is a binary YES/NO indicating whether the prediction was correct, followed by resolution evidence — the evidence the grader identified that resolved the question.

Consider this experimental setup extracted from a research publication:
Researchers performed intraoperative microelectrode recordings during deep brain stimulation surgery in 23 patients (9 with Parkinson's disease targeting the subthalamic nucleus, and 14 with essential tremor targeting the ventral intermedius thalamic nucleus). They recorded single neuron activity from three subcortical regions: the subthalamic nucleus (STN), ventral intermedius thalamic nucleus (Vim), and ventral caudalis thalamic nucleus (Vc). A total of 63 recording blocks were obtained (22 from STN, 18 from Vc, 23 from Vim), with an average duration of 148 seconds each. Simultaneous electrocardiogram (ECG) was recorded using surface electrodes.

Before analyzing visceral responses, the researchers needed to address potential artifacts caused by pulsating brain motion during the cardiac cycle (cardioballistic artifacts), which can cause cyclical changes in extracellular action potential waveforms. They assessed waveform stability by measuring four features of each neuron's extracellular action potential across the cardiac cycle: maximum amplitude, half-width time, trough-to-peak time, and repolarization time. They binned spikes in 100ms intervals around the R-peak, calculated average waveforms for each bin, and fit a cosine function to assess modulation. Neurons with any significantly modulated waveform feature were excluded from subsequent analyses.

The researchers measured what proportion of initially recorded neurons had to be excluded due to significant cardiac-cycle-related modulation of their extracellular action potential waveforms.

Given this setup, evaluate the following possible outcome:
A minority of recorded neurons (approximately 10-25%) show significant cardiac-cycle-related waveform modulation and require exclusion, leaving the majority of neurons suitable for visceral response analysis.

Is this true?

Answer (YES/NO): NO